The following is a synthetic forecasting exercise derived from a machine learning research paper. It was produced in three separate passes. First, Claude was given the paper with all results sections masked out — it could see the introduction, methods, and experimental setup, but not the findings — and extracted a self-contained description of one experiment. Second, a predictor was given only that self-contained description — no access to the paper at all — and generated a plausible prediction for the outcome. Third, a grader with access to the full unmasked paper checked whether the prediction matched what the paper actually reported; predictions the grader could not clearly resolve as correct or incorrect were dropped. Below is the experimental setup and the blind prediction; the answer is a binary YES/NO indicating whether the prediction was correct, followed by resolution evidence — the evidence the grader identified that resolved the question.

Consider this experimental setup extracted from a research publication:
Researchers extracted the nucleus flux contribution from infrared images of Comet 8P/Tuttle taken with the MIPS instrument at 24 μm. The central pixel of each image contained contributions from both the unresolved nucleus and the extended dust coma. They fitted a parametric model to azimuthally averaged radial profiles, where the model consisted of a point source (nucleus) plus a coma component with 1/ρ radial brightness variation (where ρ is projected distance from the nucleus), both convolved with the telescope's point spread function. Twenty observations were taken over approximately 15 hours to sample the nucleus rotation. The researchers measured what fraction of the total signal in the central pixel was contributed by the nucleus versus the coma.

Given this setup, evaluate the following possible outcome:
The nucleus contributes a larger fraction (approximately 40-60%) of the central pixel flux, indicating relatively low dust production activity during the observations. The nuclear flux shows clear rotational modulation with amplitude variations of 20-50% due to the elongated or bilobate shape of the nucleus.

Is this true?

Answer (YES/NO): NO